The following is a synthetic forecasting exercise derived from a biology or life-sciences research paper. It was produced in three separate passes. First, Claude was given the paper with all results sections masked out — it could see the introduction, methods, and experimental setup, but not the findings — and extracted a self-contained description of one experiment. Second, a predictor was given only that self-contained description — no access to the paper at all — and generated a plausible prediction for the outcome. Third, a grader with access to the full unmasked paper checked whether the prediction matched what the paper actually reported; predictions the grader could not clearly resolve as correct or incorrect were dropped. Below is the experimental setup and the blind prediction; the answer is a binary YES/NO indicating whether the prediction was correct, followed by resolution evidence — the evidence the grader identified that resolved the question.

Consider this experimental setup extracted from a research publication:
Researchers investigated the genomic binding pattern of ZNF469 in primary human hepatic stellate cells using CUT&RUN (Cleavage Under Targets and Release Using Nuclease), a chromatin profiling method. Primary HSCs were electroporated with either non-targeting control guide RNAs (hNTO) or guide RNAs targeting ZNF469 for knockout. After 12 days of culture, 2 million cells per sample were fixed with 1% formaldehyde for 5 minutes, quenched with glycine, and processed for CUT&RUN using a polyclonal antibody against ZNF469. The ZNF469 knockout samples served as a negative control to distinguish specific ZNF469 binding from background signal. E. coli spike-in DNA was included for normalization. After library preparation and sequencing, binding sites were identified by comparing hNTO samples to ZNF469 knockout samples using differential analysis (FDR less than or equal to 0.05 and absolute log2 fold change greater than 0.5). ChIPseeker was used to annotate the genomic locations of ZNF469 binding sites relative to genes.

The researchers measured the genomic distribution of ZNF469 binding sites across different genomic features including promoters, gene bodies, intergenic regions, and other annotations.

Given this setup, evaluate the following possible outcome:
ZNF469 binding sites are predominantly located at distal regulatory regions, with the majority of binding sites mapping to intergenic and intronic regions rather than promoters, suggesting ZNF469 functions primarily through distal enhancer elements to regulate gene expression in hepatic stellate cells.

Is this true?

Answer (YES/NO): NO